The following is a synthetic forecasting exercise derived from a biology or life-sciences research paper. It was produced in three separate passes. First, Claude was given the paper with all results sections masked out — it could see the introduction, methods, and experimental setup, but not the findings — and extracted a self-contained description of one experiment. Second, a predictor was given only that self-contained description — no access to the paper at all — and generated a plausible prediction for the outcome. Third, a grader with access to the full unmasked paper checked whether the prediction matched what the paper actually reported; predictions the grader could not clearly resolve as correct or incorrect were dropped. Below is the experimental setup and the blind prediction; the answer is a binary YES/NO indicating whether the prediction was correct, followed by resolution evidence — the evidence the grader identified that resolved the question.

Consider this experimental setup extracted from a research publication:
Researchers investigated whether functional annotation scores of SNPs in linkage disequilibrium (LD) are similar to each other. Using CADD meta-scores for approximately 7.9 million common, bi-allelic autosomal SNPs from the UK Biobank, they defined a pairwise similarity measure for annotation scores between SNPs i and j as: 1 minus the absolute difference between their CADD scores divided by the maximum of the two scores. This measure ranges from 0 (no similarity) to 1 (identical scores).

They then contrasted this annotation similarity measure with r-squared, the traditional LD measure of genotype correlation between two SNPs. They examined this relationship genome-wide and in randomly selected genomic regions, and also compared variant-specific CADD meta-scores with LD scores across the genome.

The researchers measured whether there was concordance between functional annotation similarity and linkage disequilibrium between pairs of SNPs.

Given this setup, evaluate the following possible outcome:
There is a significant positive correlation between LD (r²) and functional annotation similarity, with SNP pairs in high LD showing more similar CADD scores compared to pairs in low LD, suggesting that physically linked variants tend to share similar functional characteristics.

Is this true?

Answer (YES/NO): NO